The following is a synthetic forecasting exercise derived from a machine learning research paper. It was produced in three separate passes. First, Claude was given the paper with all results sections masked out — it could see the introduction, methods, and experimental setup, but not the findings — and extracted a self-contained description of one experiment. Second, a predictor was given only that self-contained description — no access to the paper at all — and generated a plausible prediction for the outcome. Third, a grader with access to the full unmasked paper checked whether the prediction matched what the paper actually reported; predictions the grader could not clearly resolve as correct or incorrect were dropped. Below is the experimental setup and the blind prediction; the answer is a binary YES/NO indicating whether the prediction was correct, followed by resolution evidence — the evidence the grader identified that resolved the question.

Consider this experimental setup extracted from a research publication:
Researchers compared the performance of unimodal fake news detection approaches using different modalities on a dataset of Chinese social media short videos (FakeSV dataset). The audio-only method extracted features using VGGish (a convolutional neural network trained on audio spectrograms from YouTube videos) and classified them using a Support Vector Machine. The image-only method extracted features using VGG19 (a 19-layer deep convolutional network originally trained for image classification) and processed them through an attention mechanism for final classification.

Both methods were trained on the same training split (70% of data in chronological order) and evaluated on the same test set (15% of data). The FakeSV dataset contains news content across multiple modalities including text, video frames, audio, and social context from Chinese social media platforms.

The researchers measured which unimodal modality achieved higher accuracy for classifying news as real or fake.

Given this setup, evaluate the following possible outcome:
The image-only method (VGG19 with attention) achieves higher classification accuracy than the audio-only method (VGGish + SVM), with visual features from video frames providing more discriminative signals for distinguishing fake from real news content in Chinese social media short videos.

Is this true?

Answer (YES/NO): YES